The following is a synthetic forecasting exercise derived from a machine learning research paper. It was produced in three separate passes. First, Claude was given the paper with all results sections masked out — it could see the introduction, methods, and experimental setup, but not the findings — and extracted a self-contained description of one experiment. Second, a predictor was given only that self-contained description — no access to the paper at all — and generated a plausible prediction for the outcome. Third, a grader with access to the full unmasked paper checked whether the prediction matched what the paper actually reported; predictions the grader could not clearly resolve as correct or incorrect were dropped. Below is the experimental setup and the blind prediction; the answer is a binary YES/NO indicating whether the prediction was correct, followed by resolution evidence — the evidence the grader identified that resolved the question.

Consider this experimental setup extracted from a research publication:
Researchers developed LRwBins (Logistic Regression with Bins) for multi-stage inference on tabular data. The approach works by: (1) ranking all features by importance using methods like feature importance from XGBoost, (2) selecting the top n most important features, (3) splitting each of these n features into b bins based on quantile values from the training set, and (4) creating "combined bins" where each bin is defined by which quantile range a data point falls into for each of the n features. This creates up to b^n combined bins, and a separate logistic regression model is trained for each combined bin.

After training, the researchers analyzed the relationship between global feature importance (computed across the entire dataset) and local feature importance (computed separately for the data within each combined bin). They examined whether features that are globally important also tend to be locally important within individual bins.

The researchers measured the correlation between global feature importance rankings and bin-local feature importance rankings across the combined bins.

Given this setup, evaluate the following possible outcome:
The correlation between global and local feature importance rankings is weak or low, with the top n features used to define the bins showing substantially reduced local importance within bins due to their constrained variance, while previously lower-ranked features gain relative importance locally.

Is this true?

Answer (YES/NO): YES